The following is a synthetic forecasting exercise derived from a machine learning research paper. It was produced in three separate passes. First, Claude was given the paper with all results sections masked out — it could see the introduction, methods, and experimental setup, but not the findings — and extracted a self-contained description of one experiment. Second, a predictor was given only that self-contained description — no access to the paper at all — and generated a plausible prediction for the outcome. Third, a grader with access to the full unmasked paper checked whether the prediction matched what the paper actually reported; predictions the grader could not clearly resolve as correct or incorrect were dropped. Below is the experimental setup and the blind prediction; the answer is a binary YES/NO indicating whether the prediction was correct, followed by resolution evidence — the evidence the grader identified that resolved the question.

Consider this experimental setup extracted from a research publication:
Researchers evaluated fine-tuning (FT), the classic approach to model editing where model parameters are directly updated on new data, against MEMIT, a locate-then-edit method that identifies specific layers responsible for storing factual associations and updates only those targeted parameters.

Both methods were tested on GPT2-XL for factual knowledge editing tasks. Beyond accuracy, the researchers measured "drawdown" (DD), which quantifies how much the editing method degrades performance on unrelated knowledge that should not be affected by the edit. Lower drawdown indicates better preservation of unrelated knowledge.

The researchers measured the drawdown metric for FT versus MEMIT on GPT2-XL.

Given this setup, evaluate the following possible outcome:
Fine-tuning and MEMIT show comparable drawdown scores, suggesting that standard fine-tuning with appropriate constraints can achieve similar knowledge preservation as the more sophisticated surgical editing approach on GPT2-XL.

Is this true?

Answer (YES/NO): NO